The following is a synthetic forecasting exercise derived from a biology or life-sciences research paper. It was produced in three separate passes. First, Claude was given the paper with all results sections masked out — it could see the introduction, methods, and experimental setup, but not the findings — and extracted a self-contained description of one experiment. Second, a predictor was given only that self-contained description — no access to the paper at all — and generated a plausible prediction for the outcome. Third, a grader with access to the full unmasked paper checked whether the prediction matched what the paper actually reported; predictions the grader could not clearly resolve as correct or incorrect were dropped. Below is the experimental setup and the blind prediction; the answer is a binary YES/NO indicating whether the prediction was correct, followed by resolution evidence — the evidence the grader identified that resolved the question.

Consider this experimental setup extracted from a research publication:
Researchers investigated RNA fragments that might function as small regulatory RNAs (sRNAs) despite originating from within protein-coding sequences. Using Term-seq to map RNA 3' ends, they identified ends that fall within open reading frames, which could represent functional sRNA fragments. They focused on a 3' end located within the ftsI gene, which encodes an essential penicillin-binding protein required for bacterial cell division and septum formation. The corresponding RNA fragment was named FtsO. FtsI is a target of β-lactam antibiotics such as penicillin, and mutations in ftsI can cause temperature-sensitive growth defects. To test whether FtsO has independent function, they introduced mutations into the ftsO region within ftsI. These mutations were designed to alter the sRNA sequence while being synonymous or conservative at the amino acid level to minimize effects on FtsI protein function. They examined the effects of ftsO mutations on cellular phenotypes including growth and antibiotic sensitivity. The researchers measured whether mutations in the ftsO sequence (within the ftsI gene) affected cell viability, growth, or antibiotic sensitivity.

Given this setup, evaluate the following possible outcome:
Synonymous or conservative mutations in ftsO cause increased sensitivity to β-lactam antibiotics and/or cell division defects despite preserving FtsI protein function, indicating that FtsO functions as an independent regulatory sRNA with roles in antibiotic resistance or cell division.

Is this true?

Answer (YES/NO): NO